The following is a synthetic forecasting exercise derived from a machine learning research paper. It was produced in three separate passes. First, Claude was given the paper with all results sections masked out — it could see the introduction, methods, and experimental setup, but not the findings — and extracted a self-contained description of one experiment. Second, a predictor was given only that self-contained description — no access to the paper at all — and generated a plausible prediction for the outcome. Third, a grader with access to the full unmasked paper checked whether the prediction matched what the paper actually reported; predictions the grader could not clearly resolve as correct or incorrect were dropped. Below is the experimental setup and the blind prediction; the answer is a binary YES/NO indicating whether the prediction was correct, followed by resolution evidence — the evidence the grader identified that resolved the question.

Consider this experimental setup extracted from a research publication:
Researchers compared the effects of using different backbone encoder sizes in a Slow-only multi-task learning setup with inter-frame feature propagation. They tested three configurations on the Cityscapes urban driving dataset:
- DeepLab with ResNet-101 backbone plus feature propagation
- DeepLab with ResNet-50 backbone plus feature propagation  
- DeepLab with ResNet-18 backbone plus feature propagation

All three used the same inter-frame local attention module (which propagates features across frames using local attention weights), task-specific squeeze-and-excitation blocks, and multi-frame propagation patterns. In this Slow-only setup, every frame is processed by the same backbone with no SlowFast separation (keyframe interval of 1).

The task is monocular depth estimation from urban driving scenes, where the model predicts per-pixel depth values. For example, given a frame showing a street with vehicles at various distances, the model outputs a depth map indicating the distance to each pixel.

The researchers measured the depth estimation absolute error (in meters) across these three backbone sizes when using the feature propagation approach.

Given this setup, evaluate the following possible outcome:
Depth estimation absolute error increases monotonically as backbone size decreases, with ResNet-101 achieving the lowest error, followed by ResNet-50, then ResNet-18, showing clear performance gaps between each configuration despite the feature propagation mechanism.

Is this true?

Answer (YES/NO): NO